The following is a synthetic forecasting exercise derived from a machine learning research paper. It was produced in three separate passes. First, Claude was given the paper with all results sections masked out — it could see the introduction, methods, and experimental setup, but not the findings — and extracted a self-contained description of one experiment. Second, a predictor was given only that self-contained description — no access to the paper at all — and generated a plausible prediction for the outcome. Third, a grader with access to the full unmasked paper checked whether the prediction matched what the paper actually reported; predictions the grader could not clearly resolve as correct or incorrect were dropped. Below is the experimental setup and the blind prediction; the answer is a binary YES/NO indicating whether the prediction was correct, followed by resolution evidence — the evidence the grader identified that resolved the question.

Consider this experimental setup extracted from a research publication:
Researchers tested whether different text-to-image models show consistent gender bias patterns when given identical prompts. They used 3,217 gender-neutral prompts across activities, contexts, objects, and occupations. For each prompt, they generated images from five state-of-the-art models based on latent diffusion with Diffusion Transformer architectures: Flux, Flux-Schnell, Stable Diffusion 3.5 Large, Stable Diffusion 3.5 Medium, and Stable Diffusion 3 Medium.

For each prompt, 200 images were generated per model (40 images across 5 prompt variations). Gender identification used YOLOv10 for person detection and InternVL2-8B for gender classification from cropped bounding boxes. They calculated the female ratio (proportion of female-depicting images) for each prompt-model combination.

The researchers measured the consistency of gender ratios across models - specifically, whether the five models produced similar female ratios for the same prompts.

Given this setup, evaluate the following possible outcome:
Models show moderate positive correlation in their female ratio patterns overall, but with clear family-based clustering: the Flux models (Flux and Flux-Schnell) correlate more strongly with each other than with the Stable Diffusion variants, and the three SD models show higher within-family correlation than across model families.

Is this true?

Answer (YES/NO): NO